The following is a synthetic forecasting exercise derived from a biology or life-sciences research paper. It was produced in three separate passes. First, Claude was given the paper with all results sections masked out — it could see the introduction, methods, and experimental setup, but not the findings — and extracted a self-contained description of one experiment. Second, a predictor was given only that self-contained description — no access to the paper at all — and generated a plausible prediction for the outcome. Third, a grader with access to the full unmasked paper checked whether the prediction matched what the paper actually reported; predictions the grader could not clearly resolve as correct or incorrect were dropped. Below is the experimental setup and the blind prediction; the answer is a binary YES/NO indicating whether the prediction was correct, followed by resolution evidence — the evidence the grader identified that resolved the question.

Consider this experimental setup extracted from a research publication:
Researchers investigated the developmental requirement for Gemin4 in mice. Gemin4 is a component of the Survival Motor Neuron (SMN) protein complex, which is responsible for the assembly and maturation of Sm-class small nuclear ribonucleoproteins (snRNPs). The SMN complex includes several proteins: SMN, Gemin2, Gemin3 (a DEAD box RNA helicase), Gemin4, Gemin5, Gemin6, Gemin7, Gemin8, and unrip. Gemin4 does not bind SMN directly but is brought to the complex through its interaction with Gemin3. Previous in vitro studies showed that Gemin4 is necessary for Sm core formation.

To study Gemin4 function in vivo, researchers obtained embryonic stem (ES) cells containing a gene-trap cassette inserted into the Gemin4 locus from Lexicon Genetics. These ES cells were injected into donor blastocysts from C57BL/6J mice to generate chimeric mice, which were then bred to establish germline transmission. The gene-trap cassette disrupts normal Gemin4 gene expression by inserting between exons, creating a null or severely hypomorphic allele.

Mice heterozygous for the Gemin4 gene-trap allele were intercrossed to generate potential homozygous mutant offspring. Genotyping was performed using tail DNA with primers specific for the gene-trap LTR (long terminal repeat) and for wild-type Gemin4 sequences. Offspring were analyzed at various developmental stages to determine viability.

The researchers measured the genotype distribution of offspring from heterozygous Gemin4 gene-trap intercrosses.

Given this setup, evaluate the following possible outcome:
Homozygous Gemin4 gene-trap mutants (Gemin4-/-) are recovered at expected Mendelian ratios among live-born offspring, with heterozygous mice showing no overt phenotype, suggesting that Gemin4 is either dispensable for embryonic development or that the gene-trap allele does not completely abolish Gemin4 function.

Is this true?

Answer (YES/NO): NO